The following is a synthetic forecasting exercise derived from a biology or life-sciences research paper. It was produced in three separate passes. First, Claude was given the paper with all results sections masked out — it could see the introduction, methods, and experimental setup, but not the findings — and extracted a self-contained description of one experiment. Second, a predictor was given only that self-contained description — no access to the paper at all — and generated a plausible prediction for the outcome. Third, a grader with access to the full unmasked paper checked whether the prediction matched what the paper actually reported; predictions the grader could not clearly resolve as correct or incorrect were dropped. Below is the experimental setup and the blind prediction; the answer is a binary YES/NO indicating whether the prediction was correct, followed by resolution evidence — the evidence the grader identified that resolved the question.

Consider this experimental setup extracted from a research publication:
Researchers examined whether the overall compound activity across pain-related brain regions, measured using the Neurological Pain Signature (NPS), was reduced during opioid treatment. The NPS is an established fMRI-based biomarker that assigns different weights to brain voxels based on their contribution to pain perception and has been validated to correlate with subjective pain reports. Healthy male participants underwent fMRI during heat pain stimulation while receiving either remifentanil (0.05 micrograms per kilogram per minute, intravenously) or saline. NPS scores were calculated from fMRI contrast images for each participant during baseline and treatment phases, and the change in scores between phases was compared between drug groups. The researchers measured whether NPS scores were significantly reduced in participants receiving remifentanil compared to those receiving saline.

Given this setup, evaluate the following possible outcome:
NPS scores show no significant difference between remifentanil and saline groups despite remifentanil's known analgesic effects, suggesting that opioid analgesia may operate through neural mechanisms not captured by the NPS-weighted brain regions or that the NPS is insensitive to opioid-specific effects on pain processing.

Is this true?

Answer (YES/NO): NO